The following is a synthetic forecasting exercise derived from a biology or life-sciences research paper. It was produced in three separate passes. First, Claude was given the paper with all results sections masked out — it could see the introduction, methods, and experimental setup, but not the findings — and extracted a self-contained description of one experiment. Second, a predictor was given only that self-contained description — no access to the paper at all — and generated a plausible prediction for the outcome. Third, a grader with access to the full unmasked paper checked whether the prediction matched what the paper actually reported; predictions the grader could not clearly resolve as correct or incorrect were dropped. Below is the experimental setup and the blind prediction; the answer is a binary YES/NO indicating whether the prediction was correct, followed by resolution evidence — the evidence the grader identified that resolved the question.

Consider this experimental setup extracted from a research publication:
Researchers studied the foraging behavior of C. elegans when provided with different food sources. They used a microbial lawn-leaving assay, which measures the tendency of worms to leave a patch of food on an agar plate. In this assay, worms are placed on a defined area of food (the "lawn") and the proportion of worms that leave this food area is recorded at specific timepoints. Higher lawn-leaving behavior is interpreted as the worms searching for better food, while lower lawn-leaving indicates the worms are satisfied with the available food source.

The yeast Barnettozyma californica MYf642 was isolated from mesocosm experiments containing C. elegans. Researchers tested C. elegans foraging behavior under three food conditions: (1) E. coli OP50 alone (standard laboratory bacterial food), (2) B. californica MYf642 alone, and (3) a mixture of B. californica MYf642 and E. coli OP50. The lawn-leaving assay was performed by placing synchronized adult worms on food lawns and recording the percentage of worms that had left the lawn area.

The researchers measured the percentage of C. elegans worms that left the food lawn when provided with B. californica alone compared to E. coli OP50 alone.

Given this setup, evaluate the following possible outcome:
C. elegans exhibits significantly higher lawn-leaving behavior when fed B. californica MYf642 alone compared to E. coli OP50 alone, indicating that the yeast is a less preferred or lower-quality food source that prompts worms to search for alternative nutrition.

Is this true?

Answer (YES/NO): YES